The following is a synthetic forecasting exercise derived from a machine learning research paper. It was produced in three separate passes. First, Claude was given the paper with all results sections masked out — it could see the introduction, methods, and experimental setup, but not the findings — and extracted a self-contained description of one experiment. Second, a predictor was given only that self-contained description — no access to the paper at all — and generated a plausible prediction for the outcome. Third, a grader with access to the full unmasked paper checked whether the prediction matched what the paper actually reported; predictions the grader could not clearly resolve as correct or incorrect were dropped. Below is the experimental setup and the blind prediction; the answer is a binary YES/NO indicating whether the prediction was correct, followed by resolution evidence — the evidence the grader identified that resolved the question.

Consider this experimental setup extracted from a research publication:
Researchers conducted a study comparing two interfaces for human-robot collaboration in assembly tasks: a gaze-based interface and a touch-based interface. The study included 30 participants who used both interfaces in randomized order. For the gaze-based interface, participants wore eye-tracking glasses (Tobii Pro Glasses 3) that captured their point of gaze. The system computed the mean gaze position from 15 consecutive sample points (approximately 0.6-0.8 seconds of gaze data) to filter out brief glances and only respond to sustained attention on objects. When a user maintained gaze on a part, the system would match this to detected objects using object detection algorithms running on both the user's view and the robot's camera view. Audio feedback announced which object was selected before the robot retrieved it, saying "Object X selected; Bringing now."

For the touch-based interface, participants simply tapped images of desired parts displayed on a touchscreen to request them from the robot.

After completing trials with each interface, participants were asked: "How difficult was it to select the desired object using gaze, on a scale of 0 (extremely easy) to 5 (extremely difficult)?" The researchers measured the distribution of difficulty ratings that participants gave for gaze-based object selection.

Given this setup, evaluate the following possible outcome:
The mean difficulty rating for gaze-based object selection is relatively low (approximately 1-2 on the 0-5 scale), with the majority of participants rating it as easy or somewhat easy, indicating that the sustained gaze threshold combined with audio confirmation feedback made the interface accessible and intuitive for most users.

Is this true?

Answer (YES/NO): YES